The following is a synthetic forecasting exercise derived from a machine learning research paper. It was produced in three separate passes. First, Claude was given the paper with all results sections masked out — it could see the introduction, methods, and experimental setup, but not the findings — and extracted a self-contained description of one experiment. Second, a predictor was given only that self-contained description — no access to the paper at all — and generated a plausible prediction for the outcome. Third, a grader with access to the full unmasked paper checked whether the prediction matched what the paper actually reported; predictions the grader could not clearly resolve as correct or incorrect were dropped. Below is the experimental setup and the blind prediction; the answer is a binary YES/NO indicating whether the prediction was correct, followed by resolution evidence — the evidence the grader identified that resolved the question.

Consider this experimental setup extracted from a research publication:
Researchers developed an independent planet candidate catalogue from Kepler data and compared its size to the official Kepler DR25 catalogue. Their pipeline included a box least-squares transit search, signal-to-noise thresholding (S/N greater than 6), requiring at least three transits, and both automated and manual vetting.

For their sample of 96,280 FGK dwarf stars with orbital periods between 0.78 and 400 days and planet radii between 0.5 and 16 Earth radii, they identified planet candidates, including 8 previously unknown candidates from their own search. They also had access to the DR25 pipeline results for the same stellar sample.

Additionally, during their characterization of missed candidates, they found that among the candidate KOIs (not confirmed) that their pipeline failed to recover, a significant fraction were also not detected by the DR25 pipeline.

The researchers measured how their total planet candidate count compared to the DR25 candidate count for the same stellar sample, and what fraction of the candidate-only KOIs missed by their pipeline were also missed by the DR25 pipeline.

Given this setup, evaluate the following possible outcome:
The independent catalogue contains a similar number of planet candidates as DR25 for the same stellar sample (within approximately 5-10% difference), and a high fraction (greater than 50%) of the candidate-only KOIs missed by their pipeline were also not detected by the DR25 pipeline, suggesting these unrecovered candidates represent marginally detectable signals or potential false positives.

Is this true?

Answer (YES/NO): YES